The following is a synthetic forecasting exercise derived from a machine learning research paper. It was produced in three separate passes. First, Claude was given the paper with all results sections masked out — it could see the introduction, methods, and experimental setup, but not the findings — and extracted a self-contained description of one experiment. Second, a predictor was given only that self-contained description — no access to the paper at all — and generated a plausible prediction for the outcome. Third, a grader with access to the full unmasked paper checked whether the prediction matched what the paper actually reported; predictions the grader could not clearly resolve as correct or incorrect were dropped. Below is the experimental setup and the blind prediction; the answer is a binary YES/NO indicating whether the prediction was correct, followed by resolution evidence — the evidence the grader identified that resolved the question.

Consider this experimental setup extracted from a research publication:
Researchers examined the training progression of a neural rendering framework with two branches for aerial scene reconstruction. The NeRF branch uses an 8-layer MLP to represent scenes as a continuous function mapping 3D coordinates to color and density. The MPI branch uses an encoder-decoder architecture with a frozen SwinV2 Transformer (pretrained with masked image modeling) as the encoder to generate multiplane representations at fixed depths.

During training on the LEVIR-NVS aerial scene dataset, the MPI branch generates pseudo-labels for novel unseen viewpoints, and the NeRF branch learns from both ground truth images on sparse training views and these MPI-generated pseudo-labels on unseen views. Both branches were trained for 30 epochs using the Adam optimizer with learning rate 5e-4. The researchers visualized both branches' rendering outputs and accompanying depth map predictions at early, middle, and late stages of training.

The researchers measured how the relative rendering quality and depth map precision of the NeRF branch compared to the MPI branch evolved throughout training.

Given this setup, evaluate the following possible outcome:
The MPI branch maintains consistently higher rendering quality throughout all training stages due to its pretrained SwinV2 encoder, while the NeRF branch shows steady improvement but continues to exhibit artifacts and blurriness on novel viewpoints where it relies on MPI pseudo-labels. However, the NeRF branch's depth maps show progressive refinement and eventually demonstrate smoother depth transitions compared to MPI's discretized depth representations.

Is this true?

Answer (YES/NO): NO